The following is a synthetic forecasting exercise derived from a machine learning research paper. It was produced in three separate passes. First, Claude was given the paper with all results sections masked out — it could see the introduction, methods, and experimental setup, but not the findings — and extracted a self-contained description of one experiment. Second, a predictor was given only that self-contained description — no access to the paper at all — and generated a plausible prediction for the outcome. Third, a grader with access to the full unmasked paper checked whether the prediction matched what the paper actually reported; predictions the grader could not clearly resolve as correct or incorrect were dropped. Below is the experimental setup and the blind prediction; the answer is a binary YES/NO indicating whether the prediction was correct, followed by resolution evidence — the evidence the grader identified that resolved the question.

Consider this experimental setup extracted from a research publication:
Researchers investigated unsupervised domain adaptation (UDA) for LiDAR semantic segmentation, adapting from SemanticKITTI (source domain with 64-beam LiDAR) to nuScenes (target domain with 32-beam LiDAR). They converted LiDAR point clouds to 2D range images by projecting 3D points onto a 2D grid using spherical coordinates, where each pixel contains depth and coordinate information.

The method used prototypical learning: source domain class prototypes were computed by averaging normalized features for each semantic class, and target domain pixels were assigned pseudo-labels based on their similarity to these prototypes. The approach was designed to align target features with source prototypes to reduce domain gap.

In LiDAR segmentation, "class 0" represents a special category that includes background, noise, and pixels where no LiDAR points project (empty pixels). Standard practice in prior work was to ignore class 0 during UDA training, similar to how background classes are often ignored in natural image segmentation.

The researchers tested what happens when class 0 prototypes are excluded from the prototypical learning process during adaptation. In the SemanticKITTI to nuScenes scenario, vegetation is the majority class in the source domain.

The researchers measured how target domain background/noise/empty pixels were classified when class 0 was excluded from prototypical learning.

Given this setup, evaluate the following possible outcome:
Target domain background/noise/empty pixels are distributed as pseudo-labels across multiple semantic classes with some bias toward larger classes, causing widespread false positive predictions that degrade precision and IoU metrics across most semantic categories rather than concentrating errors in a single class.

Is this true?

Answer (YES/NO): NO